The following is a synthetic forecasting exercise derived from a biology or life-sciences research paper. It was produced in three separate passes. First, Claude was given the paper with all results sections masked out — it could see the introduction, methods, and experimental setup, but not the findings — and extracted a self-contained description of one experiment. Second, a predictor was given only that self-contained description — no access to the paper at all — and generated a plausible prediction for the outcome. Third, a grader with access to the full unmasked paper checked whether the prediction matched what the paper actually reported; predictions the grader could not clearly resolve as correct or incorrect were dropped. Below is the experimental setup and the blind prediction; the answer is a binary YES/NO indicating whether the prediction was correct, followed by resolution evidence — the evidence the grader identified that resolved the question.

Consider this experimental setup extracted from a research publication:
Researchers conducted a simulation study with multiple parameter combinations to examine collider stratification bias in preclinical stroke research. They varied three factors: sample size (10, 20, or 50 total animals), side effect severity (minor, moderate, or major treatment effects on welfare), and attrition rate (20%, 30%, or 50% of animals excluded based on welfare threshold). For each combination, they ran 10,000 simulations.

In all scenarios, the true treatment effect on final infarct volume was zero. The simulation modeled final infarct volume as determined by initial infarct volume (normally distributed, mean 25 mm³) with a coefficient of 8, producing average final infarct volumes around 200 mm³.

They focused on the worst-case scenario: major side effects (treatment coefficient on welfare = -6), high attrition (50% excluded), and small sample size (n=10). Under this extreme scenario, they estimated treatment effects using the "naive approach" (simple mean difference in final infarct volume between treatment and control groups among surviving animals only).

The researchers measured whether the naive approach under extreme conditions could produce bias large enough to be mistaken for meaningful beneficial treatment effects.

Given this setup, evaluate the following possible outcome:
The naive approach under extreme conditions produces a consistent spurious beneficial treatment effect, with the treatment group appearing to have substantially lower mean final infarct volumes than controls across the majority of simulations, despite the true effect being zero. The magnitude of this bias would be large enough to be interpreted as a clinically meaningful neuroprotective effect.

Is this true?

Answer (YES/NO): NO